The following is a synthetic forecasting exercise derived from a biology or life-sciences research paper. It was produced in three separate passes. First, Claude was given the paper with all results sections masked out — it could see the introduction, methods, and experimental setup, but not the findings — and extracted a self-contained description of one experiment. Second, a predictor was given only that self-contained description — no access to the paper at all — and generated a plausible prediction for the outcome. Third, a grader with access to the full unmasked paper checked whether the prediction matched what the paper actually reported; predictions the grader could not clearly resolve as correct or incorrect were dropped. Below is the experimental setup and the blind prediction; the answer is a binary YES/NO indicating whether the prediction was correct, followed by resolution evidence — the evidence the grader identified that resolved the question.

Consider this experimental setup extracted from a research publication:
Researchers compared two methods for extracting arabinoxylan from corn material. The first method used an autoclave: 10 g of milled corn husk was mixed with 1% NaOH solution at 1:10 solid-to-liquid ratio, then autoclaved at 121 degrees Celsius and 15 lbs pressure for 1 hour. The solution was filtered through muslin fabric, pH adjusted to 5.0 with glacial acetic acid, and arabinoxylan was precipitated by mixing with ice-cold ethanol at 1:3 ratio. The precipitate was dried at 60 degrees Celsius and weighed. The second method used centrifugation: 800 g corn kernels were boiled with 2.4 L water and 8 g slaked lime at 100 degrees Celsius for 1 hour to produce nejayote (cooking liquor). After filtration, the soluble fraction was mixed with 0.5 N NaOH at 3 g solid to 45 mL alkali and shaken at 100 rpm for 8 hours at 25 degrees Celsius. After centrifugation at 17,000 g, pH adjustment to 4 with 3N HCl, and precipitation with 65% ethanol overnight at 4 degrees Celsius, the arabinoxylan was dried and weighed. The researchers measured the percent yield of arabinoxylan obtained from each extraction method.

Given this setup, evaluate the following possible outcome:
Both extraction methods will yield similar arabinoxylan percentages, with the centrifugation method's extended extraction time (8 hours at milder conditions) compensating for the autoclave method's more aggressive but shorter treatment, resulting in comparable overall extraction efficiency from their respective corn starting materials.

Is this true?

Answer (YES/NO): NO